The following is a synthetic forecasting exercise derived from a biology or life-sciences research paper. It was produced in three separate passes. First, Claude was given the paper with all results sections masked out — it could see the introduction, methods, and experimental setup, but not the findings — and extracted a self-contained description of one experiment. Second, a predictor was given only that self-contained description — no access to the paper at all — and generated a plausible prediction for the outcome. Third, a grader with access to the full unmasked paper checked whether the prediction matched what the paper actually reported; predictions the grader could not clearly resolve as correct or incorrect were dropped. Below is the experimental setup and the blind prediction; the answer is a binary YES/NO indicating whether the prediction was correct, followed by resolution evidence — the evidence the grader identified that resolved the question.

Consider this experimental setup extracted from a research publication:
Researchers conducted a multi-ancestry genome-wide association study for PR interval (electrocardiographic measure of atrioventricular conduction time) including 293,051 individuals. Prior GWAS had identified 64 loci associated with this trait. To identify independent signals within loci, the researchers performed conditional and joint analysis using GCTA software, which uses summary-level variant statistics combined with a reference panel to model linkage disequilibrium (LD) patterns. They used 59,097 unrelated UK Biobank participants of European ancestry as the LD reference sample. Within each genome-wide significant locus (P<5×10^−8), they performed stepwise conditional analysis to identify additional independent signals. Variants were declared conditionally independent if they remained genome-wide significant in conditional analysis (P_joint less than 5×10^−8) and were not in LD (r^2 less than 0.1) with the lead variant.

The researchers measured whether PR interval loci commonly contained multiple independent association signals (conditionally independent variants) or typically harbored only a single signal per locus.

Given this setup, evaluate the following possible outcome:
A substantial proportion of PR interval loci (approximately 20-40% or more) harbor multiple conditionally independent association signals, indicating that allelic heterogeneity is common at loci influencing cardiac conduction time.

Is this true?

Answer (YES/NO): NO